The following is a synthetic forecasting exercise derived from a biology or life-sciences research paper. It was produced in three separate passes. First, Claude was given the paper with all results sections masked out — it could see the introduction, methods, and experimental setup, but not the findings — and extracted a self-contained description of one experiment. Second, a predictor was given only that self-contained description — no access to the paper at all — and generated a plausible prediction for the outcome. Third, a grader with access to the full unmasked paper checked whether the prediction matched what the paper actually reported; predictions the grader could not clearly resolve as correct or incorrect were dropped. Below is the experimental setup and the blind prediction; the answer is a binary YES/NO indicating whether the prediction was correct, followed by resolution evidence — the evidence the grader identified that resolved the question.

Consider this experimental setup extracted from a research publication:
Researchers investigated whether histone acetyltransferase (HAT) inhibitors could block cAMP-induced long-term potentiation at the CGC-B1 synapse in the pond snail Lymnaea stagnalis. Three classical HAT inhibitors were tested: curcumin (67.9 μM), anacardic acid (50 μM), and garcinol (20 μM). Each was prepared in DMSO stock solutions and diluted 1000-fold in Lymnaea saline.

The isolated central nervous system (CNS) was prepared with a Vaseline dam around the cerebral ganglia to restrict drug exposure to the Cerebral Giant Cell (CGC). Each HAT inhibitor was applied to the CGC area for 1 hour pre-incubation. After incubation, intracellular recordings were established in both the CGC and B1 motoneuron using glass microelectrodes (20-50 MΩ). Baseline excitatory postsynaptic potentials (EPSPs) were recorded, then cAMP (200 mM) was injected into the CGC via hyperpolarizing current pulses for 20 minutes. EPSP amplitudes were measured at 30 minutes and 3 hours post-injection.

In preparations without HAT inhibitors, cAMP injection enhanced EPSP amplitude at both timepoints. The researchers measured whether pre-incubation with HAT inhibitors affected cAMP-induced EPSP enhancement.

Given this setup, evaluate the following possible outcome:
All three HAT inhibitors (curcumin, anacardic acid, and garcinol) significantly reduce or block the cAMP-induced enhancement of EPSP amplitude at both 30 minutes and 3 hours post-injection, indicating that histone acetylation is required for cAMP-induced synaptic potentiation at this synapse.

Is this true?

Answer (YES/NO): YES